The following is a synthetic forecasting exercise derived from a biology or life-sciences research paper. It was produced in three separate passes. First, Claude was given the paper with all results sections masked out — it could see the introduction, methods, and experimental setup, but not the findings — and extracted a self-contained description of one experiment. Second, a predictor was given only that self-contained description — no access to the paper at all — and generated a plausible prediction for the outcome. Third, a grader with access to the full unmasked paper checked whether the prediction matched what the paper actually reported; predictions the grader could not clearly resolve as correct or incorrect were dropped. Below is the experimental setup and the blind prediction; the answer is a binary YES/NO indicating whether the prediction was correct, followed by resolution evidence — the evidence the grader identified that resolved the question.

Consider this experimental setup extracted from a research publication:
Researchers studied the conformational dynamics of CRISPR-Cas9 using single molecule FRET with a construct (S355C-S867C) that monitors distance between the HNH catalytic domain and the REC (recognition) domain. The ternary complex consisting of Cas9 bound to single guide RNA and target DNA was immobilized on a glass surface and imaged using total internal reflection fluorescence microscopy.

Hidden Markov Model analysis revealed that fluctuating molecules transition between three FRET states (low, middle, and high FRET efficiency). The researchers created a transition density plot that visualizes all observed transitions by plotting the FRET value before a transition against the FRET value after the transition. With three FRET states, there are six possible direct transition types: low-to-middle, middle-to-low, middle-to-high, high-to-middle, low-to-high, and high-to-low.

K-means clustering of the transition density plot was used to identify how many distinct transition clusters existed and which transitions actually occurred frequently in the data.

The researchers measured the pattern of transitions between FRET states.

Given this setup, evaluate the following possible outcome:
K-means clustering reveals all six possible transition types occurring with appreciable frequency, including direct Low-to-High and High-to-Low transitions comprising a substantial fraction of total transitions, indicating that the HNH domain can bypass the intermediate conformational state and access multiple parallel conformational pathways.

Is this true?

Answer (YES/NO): NO